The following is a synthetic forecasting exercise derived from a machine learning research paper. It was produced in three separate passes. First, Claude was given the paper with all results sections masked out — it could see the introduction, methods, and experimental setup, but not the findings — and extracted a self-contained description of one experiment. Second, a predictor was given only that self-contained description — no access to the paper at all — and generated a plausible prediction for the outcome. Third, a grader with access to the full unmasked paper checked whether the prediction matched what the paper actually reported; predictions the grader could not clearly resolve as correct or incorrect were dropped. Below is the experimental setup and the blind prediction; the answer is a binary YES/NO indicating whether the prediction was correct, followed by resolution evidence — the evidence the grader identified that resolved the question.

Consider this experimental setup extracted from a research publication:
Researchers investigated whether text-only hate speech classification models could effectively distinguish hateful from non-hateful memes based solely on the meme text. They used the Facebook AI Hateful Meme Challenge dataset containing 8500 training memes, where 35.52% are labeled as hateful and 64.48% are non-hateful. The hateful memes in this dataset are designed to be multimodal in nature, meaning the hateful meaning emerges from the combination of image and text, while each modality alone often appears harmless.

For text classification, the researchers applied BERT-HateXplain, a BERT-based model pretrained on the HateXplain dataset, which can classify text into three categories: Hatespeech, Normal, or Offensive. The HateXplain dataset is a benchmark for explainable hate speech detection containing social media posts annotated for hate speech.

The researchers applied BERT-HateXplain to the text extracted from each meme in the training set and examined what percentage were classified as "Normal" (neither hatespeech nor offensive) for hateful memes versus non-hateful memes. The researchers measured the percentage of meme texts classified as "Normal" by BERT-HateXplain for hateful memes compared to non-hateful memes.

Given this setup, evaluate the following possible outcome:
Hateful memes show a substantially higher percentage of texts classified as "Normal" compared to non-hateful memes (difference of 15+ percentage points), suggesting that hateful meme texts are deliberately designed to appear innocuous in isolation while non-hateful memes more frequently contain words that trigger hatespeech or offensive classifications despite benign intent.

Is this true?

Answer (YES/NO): NO